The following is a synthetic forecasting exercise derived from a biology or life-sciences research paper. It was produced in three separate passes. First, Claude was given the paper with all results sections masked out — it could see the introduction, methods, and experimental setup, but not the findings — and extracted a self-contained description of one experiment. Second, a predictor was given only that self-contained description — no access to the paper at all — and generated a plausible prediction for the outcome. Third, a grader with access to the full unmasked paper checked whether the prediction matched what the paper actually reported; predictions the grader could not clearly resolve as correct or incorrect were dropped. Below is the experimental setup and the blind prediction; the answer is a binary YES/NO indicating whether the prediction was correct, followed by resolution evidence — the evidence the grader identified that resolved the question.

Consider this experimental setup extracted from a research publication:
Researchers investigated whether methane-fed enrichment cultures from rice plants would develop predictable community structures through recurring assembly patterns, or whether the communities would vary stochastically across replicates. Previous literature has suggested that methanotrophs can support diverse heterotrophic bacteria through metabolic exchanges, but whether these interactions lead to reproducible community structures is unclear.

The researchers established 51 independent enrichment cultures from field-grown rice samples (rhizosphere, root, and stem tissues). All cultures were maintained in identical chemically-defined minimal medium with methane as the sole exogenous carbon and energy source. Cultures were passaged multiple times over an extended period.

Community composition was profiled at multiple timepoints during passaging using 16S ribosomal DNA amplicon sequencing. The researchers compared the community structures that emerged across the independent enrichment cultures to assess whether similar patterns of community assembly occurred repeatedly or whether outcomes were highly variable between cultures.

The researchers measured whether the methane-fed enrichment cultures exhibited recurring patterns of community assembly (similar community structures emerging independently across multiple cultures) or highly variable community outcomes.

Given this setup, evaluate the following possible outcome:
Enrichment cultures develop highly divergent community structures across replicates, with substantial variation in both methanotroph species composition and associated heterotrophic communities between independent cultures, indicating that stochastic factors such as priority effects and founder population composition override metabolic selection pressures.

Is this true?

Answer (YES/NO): YES